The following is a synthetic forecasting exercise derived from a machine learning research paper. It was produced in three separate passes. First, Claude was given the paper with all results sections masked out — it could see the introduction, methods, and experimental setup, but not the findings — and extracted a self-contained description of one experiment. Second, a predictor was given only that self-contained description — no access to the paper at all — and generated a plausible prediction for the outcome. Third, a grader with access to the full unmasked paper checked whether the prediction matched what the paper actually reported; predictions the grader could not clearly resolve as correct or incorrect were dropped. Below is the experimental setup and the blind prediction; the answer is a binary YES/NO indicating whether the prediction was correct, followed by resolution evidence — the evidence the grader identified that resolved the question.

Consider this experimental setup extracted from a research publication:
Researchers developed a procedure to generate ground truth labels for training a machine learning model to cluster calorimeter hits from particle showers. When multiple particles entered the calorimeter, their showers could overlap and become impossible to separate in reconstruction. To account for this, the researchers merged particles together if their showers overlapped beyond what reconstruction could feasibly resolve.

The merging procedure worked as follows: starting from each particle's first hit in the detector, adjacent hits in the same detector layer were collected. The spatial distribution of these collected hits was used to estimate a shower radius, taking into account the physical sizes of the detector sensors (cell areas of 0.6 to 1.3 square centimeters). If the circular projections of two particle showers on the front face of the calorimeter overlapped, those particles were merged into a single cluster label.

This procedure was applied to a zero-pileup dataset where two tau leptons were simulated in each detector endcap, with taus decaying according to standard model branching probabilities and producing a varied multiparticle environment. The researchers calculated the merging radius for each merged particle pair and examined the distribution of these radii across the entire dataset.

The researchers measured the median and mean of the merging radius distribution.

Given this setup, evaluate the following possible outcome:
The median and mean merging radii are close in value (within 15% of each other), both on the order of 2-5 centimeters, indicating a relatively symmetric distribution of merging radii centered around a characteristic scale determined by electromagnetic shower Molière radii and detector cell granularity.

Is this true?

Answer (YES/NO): NO